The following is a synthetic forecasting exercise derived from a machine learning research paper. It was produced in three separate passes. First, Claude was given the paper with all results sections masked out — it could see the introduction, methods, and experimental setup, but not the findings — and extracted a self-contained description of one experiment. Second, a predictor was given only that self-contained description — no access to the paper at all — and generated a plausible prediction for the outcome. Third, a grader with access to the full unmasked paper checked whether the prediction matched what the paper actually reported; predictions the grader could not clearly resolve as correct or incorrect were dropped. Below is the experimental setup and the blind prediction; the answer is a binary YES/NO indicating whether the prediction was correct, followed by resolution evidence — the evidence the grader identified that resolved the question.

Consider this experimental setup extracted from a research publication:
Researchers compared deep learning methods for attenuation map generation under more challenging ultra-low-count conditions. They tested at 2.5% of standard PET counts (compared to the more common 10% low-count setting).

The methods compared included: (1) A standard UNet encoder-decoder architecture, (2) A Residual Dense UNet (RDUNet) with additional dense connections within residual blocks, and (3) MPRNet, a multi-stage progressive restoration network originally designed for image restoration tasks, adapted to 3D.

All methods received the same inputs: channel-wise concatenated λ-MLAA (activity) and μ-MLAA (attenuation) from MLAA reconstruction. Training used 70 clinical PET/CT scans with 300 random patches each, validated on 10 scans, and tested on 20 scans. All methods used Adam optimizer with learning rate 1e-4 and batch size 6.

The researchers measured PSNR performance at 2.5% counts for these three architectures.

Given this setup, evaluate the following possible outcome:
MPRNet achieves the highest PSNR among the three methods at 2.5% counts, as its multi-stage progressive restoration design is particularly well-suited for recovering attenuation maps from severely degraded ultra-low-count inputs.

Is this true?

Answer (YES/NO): YES